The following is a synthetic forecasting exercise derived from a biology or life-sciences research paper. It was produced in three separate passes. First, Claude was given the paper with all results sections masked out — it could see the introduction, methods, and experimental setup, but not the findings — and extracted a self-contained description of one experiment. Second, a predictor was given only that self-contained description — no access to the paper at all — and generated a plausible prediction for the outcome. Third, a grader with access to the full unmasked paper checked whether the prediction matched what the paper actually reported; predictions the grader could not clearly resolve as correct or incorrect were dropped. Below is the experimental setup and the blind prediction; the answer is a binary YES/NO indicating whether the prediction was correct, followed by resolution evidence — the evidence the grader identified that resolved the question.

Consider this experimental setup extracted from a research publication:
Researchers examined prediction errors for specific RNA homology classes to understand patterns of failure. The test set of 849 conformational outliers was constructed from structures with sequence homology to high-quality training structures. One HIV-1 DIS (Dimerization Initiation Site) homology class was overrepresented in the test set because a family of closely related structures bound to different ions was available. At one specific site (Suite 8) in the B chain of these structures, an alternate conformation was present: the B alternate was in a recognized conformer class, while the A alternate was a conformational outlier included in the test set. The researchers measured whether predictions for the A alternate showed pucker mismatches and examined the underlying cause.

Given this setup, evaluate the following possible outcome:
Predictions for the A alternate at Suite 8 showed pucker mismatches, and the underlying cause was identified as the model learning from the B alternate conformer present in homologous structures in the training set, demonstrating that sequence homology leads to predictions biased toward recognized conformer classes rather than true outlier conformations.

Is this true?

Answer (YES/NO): NO